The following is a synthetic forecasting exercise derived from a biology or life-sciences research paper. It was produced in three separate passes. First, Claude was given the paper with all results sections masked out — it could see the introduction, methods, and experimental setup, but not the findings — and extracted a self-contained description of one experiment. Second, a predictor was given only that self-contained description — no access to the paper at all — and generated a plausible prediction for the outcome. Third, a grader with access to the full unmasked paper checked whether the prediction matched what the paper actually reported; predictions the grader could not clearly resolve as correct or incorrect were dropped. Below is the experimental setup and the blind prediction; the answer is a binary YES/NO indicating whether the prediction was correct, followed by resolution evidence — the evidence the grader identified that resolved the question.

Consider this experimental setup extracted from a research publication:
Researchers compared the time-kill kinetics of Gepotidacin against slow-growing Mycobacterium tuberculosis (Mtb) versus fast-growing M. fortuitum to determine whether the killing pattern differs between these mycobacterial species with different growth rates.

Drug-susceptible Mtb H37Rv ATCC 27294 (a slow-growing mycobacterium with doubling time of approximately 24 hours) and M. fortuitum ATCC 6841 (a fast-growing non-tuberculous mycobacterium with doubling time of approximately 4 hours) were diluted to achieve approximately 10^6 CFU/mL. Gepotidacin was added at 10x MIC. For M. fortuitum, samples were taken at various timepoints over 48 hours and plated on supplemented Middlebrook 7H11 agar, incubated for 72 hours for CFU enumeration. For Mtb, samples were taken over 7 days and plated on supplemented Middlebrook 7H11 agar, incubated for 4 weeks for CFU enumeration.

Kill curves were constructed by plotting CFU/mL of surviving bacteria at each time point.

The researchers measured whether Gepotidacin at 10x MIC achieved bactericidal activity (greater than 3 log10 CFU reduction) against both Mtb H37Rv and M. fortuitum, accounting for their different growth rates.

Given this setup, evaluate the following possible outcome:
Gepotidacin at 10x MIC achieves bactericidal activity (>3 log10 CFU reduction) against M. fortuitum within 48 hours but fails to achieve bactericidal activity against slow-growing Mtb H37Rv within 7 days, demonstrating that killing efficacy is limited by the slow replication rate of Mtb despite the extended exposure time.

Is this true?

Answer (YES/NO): NO